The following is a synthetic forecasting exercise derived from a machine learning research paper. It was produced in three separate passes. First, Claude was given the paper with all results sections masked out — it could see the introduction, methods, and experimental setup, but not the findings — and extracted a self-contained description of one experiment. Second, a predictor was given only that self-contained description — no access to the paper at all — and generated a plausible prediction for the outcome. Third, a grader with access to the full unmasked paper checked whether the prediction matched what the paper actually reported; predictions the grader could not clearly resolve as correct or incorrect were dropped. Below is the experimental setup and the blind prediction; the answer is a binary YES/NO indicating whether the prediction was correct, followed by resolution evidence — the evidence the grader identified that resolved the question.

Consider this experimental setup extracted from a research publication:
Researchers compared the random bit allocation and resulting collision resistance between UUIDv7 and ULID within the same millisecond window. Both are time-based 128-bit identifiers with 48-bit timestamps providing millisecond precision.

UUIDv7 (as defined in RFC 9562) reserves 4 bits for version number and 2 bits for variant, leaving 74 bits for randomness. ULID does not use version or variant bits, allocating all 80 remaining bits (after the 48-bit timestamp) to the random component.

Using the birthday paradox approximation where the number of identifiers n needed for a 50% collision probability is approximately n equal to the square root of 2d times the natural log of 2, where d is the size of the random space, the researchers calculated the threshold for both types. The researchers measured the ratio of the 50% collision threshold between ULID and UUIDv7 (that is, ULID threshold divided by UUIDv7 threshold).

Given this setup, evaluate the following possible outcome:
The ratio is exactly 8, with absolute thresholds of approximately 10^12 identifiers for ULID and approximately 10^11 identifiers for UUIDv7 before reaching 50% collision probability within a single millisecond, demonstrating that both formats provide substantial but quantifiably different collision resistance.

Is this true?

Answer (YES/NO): NO